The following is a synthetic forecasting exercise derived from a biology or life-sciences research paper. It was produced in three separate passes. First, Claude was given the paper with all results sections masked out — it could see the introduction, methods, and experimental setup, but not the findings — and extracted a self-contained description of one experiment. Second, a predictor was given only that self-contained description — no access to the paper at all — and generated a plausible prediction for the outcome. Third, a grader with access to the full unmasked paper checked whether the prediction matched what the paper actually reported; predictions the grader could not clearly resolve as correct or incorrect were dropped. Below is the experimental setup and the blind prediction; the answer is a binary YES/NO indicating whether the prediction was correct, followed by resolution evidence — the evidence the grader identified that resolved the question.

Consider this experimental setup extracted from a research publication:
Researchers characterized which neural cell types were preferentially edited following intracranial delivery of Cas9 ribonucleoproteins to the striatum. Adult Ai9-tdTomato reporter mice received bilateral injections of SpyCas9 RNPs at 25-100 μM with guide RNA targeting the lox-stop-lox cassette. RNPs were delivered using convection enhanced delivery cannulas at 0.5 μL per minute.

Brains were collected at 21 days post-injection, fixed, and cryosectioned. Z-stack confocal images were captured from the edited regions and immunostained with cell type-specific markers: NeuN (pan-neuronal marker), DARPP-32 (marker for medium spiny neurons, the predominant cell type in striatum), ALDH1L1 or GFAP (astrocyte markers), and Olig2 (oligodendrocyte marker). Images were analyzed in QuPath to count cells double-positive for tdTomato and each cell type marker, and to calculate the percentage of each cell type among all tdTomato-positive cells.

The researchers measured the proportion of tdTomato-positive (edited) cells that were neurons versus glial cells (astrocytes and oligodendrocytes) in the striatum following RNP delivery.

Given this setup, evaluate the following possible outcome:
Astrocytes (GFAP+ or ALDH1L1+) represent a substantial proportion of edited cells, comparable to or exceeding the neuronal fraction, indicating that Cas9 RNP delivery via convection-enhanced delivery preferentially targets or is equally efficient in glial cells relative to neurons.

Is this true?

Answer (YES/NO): NO